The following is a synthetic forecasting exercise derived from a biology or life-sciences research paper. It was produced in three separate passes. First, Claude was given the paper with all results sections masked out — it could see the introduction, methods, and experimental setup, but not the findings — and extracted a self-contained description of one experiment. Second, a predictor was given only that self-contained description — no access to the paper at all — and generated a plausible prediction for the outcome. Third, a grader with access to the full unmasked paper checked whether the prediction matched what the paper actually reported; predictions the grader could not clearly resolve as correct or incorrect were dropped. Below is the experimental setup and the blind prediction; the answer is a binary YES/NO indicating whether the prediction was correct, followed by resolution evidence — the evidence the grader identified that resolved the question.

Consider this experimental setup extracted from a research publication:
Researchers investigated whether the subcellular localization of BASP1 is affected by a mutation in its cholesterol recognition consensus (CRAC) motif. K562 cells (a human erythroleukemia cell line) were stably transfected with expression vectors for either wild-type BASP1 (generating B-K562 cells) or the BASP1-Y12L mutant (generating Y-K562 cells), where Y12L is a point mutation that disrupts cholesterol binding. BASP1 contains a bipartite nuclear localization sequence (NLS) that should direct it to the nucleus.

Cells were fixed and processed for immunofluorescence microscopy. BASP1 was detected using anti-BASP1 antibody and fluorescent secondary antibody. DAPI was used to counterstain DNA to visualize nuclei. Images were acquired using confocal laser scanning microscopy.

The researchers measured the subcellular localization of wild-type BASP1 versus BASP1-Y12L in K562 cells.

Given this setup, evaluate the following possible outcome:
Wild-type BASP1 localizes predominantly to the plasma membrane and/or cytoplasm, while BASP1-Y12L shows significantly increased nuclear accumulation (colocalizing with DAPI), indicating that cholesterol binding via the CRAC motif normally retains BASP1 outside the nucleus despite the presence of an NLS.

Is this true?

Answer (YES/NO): NO